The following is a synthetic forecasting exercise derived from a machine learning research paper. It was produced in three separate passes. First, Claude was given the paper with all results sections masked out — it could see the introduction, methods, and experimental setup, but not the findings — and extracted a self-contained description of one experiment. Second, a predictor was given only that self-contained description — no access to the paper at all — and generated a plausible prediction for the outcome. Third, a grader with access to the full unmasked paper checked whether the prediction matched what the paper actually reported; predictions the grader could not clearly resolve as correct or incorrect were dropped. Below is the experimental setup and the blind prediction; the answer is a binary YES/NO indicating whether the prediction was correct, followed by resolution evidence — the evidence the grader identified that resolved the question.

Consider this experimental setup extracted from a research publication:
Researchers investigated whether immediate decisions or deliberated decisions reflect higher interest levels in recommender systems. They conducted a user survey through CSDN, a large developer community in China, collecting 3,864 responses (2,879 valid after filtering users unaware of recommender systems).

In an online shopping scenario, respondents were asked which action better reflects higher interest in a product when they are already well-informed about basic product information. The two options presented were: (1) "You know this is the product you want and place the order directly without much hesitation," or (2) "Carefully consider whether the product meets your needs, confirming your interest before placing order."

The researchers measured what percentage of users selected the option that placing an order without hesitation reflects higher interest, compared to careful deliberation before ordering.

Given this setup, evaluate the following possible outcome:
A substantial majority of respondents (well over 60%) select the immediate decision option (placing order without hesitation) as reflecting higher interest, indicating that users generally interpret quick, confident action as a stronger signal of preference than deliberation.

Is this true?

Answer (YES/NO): NO